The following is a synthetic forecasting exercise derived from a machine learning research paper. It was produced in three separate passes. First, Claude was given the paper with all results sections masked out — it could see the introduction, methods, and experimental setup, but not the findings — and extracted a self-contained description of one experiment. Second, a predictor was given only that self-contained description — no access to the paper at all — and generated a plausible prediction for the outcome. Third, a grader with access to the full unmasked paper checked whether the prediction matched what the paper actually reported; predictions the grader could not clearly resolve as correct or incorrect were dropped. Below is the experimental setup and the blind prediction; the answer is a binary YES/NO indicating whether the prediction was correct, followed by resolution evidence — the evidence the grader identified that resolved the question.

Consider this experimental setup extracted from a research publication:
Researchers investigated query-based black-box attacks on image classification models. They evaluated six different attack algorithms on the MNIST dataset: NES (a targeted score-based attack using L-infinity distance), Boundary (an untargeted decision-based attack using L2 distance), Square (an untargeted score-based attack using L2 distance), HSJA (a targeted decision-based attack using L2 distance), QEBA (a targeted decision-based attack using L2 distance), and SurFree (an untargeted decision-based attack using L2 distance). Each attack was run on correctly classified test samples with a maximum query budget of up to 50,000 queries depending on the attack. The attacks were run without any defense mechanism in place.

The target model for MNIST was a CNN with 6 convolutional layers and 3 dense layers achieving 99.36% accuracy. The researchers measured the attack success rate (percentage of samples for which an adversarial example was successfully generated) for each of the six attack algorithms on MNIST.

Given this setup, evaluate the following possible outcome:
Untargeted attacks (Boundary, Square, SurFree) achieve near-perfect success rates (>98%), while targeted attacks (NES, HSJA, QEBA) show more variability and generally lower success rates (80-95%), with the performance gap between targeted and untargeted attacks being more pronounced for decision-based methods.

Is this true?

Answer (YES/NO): NO